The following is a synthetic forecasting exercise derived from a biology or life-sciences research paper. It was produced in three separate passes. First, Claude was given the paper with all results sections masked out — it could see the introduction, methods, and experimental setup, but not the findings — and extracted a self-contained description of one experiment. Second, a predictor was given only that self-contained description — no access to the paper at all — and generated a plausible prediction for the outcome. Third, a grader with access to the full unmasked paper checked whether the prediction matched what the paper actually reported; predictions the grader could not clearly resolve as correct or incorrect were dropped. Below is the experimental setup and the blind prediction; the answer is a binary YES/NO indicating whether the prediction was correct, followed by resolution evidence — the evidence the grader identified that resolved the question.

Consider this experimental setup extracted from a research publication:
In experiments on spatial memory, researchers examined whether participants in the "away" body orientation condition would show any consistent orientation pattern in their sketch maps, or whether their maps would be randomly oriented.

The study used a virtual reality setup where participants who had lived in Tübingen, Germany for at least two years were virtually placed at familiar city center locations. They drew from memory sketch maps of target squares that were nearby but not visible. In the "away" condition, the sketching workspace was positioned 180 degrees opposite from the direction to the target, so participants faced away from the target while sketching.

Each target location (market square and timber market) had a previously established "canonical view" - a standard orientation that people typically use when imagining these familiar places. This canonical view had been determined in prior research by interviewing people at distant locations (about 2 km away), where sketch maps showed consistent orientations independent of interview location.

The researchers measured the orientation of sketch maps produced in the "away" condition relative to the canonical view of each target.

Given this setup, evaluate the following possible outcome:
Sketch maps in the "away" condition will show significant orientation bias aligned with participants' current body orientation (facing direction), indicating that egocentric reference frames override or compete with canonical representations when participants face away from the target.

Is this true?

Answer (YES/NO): NO